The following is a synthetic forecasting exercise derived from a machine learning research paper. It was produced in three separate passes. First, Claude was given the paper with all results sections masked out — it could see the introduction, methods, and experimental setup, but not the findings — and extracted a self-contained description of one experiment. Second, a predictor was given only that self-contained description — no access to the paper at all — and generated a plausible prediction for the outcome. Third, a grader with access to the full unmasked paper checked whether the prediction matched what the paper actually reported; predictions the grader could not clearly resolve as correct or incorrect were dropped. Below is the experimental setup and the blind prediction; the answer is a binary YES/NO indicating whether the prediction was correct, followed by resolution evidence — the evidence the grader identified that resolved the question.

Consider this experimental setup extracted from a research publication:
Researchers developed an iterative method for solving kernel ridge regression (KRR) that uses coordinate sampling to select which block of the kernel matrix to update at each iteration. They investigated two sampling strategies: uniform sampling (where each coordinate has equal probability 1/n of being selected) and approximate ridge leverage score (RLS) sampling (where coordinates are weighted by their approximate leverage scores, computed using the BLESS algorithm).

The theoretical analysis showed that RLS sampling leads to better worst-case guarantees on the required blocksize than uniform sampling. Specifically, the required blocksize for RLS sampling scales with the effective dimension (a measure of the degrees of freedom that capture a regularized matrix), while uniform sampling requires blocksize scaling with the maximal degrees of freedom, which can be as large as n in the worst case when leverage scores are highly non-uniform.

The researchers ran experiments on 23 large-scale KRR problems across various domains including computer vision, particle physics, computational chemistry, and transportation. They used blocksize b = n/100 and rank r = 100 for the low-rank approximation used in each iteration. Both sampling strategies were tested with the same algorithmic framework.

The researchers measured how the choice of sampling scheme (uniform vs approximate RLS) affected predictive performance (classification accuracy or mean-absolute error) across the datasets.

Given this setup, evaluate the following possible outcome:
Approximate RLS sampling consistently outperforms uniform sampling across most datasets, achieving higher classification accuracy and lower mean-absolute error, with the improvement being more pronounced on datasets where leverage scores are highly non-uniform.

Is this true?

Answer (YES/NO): NO